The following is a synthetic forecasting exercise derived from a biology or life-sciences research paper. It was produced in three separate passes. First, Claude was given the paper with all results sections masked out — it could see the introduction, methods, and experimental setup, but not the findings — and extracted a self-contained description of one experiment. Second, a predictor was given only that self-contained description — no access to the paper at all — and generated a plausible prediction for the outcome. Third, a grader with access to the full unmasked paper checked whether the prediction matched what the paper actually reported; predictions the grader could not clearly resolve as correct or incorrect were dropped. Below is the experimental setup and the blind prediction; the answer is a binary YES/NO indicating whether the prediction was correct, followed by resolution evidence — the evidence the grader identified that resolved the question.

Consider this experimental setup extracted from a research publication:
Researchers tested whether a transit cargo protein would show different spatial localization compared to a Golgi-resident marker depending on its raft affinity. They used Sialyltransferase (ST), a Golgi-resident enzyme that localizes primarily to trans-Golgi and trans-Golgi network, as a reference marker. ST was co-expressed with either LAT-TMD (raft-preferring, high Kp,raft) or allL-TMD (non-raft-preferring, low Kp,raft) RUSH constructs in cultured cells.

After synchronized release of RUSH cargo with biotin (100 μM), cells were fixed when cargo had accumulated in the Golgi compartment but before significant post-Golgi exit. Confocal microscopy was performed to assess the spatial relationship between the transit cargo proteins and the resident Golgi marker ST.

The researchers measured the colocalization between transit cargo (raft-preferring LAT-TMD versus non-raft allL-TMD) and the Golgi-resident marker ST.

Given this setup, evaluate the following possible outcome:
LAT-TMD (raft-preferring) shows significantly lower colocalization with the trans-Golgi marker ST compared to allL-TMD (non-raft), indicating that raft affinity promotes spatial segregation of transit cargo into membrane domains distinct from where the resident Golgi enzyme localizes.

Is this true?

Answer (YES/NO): YES